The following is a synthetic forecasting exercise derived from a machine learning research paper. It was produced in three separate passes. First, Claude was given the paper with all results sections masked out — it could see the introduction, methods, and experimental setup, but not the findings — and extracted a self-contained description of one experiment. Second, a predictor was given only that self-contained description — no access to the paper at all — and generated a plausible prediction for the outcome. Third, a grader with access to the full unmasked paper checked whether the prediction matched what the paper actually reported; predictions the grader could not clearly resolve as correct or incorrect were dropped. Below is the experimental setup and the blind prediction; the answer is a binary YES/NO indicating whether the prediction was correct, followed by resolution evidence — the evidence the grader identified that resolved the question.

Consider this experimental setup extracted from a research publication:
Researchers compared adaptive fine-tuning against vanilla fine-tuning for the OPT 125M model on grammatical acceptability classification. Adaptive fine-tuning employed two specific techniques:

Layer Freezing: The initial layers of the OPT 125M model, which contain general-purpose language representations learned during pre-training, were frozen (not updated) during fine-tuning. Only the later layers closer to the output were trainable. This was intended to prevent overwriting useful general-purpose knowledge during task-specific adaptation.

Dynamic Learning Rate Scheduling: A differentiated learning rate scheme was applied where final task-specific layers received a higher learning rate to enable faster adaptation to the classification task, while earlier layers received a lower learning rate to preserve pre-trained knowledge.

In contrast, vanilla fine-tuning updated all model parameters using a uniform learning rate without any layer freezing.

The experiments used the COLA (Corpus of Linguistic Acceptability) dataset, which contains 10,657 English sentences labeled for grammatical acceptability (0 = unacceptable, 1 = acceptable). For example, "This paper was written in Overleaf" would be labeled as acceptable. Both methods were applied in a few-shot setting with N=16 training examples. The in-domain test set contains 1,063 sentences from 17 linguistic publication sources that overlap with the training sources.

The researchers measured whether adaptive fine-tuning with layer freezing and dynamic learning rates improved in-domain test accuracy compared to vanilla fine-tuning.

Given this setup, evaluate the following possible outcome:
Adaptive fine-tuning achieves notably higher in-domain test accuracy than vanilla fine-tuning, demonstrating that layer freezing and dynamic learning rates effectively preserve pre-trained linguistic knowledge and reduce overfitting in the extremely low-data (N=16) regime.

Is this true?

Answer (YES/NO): NO